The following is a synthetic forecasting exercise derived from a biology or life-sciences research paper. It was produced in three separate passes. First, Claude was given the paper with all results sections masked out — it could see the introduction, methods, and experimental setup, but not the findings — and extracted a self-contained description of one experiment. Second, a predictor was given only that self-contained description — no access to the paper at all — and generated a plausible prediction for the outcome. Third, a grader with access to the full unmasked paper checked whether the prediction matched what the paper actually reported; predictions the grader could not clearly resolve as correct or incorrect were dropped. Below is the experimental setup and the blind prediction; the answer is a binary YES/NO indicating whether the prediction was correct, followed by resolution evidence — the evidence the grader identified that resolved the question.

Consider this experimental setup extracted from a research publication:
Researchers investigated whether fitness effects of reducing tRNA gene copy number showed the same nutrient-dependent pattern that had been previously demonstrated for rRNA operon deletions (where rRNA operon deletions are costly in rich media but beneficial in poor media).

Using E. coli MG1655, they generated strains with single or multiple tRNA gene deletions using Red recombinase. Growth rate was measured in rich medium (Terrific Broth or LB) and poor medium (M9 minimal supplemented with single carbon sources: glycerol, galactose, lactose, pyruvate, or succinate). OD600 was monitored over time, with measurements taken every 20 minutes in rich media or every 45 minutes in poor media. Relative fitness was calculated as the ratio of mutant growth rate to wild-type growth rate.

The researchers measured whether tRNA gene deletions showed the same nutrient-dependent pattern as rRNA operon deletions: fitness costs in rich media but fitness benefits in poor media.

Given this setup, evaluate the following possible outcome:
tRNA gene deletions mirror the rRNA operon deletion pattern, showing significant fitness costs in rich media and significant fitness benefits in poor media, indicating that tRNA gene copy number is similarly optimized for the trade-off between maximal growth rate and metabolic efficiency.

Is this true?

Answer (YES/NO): YES